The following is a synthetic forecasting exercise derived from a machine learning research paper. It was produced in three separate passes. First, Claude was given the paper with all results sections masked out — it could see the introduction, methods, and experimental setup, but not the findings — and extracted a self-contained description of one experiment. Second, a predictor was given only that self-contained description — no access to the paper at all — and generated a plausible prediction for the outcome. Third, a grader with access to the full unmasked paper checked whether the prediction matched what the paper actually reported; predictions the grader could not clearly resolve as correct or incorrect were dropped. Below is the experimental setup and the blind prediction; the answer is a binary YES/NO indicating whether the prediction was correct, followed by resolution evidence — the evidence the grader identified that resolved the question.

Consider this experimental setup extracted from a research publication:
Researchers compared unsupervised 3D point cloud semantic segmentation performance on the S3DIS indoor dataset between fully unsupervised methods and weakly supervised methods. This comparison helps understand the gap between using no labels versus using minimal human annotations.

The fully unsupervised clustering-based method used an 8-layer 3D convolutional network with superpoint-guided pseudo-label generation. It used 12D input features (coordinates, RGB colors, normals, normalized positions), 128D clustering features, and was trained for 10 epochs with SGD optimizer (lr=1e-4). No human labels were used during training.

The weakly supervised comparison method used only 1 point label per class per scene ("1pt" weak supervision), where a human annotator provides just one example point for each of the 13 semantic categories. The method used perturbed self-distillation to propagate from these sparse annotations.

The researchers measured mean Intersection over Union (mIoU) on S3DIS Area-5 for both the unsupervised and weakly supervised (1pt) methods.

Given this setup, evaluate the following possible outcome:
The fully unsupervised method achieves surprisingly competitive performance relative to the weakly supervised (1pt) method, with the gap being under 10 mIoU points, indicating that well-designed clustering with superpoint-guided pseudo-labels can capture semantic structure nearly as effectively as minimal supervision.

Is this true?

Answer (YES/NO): YES